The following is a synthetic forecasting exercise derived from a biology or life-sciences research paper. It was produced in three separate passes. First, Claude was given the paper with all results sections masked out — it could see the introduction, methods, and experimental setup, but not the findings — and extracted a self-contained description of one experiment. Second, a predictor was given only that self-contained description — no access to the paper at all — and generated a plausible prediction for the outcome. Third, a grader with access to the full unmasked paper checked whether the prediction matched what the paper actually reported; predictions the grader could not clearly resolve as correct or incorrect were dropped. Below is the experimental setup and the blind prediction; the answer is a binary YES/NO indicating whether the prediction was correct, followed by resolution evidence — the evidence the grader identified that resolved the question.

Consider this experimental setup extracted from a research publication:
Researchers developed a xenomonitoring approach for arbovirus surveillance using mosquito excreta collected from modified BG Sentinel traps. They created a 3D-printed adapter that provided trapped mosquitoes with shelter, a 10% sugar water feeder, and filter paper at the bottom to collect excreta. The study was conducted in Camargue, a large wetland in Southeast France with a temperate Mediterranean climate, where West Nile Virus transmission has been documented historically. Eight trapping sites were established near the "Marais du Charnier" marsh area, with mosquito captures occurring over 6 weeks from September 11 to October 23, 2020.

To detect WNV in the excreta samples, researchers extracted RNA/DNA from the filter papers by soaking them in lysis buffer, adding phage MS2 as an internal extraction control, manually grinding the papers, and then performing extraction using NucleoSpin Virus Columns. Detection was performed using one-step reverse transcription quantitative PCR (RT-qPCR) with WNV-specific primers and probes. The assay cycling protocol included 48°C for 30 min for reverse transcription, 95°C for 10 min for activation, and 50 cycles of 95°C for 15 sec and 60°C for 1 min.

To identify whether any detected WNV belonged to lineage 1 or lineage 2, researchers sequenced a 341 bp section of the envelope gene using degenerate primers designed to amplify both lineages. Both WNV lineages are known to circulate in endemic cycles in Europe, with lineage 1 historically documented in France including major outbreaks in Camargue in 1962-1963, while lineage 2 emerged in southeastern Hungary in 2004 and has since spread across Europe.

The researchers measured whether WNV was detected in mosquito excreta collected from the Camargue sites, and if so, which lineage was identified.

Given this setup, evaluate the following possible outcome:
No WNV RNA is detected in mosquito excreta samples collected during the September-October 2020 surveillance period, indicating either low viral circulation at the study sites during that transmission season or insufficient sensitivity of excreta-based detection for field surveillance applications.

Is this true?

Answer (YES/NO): NO